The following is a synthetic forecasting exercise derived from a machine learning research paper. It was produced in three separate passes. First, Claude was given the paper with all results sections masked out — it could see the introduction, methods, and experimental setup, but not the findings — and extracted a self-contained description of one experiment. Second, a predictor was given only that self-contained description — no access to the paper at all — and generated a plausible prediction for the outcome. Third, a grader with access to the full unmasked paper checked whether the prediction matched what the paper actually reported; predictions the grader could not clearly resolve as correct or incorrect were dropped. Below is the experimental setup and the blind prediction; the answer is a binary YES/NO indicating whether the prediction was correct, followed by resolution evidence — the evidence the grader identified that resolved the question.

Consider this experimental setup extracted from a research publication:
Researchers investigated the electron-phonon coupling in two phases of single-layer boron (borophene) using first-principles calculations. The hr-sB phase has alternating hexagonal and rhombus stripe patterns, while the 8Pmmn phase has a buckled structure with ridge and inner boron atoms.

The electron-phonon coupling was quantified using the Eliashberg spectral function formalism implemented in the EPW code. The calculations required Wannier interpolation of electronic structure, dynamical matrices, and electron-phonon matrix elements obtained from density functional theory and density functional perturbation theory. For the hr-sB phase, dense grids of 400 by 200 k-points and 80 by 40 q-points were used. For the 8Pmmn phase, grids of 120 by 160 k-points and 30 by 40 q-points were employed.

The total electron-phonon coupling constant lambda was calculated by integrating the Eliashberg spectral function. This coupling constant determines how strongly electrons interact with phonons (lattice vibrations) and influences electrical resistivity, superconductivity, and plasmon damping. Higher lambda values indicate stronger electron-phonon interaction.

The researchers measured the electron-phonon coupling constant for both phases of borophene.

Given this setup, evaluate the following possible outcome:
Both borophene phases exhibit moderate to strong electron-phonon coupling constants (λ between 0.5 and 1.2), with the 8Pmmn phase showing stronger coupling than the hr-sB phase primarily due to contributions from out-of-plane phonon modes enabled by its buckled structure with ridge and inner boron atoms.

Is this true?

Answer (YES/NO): NO